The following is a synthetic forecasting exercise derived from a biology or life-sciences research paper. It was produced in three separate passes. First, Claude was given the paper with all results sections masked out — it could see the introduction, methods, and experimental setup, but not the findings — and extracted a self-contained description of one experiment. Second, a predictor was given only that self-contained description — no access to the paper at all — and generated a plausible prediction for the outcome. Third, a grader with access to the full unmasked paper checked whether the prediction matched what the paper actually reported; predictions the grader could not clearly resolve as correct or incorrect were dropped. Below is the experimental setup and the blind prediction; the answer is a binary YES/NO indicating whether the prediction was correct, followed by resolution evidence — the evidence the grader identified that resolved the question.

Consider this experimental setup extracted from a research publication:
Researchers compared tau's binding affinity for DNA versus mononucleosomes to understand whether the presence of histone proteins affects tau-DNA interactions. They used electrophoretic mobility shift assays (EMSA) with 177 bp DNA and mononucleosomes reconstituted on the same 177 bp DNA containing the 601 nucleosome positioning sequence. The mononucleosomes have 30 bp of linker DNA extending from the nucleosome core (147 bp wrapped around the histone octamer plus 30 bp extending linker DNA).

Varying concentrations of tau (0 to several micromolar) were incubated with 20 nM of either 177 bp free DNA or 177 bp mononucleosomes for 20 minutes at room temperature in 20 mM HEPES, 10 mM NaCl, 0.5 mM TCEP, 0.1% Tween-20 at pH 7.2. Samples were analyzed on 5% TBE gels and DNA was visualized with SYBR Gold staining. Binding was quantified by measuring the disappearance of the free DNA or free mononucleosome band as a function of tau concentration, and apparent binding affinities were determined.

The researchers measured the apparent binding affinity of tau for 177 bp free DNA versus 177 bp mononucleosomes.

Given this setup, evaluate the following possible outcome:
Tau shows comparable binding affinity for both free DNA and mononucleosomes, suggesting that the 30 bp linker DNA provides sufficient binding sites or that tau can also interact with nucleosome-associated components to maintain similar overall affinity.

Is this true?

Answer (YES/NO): YES